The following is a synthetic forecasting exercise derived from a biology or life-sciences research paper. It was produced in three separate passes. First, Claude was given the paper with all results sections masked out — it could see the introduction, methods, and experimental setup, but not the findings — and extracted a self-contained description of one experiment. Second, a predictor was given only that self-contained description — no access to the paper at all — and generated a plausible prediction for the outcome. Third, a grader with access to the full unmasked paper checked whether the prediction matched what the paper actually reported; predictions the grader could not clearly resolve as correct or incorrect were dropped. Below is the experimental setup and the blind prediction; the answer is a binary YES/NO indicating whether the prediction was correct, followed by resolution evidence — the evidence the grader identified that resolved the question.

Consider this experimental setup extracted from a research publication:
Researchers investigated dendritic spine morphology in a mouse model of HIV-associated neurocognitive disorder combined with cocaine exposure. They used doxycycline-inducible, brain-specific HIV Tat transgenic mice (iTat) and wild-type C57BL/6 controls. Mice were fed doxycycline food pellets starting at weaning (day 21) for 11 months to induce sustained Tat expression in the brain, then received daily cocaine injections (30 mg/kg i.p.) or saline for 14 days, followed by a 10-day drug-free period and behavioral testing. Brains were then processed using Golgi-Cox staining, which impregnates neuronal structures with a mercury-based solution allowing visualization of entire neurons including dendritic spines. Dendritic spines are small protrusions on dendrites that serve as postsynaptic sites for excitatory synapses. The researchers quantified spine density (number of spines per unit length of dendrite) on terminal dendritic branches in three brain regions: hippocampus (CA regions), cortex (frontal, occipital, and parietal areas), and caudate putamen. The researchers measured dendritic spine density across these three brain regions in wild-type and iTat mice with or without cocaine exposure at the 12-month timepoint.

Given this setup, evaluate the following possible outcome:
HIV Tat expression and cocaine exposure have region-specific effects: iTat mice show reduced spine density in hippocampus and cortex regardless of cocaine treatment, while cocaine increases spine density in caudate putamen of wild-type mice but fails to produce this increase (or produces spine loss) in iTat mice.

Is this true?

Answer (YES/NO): NO